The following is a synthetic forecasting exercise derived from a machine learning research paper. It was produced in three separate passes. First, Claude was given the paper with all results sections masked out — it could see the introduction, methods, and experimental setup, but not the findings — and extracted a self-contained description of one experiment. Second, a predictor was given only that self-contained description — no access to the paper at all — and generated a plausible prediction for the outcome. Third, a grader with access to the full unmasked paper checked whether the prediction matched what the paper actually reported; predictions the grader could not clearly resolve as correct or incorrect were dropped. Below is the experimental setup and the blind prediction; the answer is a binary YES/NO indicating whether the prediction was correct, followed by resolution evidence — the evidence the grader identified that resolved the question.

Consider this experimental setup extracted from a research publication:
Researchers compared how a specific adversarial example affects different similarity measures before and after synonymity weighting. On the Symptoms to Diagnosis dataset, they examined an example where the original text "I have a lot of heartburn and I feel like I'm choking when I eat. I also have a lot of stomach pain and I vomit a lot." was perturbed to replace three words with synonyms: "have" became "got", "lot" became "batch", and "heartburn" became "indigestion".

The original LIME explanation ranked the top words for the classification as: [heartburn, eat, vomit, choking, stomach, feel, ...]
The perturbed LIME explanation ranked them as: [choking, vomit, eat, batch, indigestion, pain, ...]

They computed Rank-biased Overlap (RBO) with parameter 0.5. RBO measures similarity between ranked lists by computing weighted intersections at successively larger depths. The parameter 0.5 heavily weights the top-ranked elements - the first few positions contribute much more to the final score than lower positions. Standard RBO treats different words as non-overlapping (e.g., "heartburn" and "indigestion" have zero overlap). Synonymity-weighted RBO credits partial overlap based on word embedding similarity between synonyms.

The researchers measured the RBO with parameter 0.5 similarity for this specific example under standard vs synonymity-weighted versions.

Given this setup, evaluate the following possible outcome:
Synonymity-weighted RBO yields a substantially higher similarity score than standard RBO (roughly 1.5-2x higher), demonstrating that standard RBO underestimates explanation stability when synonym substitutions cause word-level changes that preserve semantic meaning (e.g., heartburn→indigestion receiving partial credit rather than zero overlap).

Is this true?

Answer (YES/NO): NO